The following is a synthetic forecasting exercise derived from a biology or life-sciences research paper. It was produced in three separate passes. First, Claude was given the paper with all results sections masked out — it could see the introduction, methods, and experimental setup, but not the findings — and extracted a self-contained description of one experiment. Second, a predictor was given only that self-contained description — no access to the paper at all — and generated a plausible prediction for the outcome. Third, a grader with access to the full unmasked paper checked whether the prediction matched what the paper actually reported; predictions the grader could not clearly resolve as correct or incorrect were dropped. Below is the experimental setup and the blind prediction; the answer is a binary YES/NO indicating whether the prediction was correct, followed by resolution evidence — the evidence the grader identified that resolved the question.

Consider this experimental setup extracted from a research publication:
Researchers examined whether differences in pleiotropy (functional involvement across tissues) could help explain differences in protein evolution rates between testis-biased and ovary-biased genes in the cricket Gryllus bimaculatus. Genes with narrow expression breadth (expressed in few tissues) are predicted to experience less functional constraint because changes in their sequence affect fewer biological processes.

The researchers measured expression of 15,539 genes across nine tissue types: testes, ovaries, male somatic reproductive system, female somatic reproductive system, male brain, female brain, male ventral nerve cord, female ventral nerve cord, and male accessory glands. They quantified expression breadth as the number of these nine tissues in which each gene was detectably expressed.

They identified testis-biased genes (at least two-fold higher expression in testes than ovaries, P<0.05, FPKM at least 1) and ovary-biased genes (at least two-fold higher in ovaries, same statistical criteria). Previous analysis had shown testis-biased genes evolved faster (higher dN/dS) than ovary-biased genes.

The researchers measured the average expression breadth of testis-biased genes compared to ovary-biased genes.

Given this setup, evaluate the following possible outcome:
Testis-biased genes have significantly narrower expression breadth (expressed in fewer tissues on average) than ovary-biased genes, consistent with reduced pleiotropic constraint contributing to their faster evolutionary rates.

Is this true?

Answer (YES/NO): YES